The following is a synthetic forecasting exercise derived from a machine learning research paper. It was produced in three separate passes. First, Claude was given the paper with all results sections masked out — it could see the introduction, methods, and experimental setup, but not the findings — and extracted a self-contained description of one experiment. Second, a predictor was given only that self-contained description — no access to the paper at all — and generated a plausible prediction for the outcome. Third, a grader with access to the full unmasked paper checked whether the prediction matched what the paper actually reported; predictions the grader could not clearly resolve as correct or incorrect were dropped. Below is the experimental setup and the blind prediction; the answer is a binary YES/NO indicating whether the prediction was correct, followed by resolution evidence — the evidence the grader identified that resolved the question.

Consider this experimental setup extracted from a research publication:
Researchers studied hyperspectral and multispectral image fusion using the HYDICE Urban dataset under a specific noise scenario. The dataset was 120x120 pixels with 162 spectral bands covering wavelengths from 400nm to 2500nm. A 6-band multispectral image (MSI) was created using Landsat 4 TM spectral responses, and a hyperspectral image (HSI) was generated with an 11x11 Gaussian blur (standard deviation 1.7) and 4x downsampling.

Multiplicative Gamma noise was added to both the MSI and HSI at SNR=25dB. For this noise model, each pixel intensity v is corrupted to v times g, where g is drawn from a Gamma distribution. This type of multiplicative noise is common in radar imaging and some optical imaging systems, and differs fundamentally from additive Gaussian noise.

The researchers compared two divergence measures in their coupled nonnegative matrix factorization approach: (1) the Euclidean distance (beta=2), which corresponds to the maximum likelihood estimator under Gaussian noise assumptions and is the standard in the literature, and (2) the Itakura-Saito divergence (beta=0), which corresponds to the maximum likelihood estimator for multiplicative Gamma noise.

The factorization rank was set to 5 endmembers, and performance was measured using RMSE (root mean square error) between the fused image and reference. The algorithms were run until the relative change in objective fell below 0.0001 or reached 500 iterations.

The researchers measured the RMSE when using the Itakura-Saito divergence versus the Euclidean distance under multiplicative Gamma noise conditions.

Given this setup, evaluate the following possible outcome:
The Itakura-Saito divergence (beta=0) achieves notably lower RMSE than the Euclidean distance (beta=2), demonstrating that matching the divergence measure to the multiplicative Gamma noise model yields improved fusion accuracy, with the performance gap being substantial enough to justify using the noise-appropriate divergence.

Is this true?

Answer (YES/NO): YES